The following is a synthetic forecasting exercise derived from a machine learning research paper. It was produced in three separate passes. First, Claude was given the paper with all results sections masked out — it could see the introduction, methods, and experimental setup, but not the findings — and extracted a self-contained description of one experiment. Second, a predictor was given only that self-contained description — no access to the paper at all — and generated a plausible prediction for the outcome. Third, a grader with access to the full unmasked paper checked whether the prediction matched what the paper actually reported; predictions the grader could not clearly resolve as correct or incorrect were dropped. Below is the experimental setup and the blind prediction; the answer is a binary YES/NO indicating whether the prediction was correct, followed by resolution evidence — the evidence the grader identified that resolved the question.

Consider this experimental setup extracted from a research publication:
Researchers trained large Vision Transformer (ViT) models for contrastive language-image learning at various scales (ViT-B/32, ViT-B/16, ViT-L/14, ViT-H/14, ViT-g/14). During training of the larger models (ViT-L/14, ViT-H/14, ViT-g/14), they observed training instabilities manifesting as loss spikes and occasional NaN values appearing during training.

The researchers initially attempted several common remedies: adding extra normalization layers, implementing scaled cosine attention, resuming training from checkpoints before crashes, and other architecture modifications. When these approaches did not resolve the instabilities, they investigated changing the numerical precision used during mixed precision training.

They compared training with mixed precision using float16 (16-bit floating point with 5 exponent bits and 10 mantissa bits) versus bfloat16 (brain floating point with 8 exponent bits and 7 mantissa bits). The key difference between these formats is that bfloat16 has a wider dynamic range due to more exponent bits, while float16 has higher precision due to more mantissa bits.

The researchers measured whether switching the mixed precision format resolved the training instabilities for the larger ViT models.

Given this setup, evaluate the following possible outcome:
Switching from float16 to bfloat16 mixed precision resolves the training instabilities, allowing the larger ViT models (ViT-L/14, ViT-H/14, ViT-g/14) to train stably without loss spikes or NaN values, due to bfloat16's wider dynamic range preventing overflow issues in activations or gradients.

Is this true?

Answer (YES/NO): YES